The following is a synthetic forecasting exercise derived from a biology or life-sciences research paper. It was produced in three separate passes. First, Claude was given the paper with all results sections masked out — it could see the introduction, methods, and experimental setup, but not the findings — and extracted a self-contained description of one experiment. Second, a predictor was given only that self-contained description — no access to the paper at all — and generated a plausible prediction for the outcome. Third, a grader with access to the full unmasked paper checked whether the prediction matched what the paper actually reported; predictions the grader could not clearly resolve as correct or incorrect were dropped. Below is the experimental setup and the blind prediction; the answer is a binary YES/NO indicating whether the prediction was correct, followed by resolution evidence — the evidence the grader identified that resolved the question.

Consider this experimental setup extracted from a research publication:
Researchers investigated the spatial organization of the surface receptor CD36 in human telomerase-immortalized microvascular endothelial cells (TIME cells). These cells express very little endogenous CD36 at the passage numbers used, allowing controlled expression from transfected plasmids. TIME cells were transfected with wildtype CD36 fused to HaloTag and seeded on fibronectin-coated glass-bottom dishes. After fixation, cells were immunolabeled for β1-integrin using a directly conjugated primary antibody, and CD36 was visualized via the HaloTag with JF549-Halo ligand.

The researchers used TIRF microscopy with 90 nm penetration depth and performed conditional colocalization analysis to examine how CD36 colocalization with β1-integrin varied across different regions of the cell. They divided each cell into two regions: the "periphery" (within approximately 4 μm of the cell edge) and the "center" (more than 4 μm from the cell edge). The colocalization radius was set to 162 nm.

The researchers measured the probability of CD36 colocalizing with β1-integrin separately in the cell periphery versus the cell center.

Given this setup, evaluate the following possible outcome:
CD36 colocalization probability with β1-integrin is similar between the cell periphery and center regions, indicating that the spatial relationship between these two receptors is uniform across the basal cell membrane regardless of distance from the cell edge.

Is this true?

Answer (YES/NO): NO